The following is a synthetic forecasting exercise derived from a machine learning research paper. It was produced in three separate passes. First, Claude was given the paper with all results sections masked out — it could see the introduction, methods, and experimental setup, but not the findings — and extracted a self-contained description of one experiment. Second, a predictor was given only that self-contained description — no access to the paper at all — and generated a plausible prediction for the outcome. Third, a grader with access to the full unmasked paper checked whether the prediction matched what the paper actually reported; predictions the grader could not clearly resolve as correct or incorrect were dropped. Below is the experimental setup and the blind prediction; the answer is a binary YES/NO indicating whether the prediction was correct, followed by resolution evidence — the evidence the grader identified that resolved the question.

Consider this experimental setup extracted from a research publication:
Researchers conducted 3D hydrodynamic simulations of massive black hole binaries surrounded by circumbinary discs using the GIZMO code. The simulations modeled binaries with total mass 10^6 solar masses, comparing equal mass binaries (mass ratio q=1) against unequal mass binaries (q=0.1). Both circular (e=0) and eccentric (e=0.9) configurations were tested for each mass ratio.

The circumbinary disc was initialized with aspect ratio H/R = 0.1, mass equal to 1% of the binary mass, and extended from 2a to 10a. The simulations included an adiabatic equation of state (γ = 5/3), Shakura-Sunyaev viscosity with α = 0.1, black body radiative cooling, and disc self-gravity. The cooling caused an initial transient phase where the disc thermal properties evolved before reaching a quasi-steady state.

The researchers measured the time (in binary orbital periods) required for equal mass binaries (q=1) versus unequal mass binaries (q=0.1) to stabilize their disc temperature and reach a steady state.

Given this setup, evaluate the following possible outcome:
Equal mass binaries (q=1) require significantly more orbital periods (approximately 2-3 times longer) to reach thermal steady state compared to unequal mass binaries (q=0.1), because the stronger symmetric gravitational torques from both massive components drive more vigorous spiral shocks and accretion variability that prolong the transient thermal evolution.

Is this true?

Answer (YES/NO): NO